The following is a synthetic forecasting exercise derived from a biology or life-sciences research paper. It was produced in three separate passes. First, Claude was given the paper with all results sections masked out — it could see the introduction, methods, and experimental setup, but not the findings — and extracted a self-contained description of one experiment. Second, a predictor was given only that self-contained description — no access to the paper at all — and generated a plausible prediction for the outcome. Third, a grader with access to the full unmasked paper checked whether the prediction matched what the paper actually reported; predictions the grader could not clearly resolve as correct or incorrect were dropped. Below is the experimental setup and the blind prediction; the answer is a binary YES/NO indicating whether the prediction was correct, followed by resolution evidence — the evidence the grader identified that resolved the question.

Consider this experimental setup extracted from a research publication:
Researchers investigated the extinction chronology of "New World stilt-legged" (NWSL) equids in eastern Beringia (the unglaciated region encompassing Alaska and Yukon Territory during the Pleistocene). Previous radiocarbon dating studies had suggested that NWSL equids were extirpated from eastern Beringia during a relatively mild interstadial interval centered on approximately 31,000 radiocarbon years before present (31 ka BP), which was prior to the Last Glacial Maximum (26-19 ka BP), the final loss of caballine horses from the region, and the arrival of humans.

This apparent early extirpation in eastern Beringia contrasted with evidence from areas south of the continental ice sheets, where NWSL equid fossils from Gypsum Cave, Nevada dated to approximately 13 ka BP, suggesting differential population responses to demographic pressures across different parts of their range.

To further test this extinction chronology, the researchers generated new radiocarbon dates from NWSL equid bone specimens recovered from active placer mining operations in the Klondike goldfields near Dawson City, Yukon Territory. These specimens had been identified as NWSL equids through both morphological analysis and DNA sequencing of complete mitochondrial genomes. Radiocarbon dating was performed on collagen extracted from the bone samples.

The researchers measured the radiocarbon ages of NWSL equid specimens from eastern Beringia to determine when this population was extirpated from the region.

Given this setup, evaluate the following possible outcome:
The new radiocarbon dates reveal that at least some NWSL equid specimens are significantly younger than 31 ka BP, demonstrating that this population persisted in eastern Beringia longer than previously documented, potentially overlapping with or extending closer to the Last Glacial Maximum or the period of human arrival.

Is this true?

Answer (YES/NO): YES